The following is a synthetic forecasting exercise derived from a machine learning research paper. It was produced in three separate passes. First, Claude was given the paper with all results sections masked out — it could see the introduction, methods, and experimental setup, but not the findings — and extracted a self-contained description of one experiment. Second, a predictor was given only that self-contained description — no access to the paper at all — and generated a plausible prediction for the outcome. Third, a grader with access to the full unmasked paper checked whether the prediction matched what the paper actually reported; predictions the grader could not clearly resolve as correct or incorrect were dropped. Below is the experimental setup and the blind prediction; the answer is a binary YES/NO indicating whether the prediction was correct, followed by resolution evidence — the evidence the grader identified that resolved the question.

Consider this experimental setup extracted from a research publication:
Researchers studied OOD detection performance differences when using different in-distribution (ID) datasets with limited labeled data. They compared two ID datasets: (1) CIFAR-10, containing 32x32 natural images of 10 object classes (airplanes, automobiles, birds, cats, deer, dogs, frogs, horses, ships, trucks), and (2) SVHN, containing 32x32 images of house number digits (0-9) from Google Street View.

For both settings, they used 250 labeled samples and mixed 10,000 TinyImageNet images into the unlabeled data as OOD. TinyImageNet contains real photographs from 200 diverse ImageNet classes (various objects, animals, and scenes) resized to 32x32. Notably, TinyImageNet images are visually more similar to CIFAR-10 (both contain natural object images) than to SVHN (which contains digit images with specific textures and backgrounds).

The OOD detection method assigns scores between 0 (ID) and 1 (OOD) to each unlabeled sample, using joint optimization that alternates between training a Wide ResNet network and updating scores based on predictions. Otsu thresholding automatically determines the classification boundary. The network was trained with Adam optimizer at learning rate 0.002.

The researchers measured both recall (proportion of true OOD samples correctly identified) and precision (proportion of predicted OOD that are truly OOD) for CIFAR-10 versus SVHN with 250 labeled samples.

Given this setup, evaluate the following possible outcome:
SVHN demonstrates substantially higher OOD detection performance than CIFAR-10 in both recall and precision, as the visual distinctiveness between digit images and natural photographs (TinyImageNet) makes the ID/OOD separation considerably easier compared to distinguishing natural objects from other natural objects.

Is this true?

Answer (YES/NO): NO